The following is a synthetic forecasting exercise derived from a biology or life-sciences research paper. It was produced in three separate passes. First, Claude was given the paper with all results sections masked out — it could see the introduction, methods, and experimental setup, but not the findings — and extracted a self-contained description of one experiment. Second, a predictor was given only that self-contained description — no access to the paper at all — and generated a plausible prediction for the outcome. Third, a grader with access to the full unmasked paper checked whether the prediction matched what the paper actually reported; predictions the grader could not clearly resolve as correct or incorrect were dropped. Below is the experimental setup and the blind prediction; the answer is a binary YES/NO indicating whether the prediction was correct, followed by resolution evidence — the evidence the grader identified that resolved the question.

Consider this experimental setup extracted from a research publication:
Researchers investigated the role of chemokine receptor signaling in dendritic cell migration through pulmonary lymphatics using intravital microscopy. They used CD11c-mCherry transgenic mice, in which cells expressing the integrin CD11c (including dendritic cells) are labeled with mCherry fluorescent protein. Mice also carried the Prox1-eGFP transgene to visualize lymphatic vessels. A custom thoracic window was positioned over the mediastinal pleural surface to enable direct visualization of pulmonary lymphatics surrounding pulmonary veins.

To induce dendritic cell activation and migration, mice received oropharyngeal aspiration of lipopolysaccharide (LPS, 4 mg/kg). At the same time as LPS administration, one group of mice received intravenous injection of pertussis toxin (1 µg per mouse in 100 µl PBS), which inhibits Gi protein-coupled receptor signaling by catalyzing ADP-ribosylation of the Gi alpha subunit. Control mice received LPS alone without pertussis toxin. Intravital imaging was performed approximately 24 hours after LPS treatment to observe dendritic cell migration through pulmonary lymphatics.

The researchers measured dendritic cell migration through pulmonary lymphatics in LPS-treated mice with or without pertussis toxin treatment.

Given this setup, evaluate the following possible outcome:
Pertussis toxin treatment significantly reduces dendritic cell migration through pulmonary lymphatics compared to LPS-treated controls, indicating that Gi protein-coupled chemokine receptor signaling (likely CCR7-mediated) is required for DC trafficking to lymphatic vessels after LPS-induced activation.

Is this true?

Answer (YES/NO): YES